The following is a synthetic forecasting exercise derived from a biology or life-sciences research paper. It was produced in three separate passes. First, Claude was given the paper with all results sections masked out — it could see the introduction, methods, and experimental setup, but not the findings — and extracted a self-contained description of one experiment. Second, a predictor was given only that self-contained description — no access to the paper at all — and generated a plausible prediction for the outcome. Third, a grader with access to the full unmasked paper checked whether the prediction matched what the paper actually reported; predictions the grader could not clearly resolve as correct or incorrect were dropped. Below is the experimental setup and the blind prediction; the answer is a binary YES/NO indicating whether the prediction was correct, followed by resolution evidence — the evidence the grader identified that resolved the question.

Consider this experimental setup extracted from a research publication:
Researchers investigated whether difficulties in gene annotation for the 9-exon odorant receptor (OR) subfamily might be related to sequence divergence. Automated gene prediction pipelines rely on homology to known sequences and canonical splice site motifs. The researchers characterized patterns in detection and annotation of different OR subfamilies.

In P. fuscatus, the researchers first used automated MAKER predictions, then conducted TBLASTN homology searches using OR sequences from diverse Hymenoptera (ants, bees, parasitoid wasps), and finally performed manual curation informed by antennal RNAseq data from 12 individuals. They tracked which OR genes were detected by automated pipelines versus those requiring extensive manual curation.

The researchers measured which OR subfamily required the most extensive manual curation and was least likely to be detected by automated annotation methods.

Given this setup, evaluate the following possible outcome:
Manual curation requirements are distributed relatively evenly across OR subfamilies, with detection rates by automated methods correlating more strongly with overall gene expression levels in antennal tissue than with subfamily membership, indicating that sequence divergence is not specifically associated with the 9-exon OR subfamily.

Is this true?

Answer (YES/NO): NO